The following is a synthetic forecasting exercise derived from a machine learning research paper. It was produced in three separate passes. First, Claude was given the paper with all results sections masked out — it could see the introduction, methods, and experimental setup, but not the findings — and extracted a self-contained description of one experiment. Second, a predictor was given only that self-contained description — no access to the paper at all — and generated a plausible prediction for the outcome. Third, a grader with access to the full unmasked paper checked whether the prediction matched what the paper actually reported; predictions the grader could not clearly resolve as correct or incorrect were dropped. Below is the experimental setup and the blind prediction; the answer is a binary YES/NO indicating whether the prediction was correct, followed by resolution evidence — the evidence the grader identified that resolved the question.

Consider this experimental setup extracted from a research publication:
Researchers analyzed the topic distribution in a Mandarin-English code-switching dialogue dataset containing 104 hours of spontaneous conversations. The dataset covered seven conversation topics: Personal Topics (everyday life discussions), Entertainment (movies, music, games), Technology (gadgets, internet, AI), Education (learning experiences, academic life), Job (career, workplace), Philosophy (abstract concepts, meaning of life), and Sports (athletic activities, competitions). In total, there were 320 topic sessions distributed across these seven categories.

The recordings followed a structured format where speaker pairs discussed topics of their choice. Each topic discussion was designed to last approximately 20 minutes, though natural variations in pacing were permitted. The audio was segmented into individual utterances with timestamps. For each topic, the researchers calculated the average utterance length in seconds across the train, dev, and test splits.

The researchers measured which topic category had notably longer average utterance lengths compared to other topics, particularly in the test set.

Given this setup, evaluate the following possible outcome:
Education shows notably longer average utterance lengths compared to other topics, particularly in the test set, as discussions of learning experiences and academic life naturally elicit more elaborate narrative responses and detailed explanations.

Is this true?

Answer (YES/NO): NO